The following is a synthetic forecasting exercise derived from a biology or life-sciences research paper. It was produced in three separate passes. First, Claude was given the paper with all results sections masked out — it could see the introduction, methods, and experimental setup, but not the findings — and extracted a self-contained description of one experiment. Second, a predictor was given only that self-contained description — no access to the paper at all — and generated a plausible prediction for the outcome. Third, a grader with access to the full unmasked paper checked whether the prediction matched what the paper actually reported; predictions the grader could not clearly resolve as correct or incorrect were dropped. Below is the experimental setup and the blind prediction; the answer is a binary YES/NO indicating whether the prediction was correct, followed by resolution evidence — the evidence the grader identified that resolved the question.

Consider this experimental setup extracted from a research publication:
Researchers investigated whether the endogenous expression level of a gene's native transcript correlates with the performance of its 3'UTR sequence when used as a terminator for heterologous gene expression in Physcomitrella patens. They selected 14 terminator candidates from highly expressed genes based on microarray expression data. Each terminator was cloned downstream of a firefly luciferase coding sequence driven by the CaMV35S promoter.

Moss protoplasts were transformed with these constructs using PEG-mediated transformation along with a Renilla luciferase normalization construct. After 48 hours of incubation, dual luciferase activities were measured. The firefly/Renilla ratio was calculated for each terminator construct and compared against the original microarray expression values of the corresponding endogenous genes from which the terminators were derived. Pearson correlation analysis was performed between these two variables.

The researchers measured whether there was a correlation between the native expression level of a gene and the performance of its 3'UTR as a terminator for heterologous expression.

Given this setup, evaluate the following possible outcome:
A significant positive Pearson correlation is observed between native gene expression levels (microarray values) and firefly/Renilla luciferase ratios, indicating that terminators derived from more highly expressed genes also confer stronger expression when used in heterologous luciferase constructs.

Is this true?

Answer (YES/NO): NO